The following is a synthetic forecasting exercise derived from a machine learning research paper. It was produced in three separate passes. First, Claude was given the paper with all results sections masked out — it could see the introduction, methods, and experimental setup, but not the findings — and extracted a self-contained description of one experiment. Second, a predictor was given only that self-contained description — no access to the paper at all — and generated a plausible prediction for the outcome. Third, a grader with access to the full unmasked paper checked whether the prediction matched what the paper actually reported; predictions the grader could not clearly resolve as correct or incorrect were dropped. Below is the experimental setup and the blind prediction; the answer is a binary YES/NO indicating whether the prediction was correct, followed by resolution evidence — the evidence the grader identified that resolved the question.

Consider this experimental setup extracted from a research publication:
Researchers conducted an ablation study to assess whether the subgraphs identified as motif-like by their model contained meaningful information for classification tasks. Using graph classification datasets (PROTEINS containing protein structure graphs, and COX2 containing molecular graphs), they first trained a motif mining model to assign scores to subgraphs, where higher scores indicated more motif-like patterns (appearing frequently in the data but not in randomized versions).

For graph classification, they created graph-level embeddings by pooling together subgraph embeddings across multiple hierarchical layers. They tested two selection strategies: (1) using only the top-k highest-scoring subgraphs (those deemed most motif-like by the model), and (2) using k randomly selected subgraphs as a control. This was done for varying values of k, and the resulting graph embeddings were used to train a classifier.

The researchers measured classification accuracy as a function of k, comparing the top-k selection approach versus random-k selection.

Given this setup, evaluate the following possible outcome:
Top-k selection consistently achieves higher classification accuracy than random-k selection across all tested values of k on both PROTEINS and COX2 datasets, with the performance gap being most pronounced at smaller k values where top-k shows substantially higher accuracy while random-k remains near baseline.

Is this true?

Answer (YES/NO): NO